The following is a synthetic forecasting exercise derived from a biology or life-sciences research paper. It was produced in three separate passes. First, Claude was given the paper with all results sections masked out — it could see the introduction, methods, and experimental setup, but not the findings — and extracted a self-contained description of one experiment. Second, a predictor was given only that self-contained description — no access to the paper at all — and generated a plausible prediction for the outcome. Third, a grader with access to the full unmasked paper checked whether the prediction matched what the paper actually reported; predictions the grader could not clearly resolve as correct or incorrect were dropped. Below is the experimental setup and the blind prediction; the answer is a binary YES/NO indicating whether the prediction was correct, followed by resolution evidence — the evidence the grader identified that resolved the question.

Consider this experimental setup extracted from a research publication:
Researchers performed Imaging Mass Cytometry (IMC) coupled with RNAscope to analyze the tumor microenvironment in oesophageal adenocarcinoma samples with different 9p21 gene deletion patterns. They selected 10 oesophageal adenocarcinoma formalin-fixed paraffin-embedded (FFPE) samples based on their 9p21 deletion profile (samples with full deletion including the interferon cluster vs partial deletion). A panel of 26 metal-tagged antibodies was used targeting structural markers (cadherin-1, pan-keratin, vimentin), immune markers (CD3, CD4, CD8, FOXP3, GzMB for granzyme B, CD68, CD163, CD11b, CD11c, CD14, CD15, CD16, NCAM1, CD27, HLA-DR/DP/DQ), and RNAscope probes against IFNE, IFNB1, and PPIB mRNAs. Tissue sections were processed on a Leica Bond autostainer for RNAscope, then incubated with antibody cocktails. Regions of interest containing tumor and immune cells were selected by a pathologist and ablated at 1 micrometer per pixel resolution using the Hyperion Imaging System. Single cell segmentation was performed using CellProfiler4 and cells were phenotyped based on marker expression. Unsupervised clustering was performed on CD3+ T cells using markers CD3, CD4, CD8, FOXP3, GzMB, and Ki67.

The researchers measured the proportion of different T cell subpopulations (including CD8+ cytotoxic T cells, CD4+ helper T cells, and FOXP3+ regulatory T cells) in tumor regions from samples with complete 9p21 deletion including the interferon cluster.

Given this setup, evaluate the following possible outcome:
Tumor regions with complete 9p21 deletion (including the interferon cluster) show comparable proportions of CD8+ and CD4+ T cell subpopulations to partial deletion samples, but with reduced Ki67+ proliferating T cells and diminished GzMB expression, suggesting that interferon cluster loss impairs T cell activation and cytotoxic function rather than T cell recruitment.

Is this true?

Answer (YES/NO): NO